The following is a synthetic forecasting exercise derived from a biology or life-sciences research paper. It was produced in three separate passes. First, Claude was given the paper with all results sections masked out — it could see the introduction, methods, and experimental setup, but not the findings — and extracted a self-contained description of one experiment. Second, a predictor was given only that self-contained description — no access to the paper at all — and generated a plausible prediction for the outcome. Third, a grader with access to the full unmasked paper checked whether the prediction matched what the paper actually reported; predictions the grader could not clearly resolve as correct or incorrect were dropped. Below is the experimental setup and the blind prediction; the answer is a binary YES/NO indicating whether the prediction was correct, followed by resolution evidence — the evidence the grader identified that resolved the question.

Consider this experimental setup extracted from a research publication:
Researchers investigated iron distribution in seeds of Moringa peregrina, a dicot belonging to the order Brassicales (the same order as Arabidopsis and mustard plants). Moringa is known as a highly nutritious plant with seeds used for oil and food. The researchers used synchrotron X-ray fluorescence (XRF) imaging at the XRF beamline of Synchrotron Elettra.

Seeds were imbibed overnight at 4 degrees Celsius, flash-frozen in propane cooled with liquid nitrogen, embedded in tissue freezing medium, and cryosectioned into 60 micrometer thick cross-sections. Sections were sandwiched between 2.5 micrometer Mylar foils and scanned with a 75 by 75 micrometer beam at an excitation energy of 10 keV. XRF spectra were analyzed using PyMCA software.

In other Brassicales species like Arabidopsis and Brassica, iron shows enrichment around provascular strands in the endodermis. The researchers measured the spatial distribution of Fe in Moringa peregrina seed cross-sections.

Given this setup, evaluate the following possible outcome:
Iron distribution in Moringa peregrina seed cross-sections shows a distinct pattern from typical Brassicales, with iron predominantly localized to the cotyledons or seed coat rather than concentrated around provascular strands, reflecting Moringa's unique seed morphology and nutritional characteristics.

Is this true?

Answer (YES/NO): YES